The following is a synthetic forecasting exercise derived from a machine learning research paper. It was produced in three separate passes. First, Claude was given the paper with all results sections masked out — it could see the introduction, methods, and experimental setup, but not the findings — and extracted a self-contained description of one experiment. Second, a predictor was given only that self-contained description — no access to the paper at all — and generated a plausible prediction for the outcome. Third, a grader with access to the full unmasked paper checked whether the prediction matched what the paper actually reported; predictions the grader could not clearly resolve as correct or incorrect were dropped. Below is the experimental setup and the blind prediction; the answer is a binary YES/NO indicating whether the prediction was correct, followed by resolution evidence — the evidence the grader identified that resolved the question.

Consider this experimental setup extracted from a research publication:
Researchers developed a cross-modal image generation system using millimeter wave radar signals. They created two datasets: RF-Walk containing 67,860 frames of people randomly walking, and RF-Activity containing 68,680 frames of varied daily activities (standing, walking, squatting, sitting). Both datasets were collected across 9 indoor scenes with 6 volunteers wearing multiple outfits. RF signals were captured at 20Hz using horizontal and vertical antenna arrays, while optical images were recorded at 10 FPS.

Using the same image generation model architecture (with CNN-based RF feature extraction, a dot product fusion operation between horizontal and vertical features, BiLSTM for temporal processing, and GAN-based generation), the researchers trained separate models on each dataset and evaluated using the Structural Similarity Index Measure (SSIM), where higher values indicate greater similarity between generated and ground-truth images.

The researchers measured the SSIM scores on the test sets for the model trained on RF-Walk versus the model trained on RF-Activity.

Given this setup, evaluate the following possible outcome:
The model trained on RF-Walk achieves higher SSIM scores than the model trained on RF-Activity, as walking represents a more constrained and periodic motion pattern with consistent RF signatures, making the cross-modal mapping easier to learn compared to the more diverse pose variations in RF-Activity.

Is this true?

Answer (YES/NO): NO